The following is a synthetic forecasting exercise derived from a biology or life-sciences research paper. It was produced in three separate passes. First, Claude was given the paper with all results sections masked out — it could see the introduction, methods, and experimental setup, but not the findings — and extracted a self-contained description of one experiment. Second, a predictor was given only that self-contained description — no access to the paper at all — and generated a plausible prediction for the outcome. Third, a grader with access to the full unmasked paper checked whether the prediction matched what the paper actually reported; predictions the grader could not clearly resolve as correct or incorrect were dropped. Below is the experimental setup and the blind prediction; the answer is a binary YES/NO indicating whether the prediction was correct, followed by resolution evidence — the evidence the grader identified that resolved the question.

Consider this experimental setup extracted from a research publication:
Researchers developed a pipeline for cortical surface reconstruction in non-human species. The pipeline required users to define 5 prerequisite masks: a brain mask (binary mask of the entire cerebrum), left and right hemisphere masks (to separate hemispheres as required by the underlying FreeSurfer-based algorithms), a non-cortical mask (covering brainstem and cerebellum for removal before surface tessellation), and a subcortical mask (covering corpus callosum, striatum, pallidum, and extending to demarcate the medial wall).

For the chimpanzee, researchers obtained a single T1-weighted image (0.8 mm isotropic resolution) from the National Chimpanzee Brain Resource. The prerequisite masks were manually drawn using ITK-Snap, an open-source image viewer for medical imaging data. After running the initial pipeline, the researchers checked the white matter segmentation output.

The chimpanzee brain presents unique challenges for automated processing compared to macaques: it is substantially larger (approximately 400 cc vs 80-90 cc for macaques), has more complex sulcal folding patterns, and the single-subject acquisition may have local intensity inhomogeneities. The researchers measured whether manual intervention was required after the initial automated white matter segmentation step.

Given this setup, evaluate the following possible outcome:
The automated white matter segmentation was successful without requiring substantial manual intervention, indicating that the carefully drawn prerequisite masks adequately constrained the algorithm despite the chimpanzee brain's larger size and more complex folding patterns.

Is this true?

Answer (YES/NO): NO